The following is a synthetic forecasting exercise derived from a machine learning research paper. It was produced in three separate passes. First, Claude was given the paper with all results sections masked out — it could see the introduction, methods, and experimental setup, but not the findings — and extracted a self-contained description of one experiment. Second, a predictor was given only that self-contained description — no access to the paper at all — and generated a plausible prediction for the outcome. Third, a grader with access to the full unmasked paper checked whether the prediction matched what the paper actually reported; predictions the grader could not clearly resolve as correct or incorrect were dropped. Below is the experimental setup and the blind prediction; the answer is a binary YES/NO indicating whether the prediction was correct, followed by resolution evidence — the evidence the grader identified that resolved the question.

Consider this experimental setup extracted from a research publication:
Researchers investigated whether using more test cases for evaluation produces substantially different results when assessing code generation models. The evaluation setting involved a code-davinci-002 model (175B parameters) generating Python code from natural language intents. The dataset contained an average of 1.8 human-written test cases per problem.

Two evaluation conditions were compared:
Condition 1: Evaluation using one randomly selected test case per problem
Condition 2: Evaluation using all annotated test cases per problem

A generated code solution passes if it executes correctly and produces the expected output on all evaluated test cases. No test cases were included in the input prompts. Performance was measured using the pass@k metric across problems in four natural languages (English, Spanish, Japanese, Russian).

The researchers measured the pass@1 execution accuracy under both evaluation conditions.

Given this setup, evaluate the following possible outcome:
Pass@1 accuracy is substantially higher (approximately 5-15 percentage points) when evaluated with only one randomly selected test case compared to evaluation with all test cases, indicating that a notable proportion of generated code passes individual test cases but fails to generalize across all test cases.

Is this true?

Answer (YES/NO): NO